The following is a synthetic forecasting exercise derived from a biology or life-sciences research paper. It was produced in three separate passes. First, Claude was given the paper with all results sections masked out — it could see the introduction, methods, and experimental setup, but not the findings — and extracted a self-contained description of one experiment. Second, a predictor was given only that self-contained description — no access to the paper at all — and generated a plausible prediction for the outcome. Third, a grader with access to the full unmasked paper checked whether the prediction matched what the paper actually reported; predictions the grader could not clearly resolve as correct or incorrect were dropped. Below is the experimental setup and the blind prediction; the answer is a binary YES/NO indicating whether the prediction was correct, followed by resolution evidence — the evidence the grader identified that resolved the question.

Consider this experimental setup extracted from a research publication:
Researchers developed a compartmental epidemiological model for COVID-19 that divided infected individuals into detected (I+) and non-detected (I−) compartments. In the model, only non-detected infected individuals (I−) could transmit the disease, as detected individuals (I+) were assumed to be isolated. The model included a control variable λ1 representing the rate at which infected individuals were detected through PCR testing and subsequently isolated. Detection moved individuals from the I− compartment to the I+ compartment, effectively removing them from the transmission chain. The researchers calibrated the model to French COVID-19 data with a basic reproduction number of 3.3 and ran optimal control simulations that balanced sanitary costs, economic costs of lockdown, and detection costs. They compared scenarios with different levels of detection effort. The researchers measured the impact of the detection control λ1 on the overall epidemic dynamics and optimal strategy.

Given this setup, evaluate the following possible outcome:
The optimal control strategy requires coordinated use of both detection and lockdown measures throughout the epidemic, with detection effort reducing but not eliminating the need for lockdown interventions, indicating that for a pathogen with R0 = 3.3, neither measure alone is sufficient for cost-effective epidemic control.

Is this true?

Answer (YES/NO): NO